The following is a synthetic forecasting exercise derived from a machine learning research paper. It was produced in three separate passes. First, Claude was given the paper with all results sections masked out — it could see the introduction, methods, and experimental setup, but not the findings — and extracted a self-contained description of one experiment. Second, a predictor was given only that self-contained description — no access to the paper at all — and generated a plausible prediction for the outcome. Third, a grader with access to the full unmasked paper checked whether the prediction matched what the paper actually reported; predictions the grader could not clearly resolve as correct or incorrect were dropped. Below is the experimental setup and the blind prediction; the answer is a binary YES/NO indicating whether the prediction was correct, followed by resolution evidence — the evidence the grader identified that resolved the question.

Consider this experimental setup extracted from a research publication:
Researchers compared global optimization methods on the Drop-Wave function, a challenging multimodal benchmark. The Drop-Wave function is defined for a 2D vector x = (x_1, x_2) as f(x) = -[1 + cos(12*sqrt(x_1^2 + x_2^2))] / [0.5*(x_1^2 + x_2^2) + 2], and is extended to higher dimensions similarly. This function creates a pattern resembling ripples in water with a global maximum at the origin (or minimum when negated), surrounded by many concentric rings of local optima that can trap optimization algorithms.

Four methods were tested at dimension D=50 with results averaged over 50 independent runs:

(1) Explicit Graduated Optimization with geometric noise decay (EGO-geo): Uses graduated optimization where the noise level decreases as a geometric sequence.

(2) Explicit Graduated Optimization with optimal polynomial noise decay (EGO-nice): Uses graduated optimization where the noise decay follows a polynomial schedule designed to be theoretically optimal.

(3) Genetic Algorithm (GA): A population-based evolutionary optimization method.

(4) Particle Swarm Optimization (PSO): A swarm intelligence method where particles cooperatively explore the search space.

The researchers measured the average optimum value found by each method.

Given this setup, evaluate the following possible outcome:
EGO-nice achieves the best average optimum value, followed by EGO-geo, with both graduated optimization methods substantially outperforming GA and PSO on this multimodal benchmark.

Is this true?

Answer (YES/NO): NO